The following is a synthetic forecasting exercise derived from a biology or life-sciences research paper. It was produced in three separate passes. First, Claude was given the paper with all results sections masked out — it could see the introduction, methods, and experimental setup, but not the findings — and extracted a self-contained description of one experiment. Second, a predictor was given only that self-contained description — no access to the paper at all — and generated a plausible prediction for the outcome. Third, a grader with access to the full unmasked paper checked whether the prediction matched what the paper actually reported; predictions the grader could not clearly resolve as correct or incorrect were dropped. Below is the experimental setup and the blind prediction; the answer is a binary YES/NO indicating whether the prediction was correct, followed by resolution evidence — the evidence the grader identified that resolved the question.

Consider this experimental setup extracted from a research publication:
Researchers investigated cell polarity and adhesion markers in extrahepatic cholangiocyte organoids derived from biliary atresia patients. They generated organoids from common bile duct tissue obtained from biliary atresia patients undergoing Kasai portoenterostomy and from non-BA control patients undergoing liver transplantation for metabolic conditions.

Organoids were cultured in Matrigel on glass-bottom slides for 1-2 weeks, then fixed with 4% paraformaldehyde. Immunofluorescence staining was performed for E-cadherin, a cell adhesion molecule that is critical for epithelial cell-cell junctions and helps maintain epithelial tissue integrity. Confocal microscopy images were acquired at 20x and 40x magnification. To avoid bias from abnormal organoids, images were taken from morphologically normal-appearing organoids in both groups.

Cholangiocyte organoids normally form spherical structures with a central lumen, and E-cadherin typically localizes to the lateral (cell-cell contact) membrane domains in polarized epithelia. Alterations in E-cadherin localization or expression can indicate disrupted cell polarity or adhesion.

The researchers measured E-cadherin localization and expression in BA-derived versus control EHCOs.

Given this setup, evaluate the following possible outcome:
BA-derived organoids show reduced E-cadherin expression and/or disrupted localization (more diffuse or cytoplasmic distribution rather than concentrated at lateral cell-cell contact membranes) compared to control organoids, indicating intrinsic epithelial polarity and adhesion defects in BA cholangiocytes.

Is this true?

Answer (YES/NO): YES